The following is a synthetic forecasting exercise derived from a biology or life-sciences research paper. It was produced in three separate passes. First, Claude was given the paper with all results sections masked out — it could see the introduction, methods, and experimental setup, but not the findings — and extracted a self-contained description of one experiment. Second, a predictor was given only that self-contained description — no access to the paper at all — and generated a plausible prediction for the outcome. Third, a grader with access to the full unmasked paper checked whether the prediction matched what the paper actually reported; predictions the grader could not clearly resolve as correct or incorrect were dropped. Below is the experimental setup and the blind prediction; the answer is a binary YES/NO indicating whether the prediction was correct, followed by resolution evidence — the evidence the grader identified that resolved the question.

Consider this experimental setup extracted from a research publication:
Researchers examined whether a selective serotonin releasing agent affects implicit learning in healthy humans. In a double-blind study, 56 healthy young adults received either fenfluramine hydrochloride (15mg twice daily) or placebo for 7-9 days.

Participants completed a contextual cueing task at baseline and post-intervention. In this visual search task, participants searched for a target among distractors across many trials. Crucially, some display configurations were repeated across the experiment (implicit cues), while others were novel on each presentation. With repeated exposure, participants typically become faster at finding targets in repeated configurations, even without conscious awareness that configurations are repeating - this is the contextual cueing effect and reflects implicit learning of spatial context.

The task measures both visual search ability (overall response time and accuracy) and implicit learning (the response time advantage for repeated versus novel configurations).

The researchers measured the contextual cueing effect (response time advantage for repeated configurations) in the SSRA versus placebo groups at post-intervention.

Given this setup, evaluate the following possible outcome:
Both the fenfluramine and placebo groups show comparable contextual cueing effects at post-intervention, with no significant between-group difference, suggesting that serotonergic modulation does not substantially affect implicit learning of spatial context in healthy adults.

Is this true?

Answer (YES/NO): YES